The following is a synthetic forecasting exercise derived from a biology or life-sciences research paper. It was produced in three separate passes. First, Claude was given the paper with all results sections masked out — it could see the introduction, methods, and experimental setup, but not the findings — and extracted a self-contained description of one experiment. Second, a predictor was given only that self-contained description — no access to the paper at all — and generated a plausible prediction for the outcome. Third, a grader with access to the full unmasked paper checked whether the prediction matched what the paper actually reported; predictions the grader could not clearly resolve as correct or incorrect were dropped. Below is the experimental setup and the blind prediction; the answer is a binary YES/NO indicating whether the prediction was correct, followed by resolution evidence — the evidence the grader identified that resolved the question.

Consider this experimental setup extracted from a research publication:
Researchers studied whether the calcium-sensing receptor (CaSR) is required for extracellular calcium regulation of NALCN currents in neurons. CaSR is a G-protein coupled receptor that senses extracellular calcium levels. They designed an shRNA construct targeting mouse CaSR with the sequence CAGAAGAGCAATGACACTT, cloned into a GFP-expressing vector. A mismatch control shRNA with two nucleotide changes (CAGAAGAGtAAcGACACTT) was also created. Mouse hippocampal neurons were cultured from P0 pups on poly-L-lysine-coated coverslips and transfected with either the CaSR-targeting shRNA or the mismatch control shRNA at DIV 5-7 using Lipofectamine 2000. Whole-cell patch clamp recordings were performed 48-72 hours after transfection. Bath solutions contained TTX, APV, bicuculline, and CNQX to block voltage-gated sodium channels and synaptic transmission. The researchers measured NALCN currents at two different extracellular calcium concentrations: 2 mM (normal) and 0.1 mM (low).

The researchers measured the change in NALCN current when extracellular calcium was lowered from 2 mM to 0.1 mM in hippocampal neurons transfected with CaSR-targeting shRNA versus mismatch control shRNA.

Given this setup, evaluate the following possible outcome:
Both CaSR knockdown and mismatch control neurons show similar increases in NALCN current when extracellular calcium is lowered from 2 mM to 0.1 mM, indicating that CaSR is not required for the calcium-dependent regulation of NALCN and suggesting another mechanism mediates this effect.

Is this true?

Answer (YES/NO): NO